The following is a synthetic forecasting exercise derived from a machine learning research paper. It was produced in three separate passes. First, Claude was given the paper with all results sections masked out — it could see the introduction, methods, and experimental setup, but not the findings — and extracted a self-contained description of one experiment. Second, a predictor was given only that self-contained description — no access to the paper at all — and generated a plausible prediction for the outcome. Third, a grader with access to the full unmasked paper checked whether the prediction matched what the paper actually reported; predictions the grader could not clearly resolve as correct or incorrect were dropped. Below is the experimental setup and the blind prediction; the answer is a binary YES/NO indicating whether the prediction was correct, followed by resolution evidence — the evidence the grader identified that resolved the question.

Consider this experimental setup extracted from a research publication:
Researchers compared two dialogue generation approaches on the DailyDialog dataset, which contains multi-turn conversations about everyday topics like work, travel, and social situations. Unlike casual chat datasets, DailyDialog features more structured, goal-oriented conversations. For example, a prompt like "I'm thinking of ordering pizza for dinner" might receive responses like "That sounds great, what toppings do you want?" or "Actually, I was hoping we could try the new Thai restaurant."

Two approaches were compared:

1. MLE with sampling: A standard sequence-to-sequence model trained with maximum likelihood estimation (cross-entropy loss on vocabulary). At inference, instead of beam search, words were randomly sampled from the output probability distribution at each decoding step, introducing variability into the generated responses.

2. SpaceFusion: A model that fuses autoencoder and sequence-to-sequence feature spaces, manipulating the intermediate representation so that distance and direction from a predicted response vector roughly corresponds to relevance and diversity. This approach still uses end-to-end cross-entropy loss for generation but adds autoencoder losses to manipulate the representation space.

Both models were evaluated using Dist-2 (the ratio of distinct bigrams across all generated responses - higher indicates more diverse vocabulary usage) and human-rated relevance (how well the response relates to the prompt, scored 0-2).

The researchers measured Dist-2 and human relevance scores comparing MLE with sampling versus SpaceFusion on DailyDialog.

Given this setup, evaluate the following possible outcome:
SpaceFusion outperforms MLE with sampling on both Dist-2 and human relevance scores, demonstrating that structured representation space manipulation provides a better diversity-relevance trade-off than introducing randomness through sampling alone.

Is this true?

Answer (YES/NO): NO